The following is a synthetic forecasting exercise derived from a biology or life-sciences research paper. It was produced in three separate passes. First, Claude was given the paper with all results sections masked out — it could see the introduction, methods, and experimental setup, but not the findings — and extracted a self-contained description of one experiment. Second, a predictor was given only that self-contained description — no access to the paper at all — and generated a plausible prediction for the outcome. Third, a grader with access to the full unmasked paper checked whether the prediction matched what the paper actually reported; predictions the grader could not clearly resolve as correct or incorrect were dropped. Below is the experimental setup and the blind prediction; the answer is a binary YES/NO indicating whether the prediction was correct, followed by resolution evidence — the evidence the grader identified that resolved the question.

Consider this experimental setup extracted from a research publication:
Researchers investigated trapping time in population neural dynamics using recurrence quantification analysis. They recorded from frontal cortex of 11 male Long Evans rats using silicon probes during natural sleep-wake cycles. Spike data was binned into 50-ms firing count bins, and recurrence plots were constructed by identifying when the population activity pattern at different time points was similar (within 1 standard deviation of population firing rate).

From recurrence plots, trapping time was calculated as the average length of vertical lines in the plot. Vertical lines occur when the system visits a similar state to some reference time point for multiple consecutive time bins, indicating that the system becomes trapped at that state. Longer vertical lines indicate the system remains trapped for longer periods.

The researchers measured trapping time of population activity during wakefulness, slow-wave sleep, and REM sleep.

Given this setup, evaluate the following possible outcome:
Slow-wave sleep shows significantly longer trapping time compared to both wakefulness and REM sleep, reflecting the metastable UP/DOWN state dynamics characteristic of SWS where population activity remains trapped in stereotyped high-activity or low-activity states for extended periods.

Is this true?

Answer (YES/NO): YES